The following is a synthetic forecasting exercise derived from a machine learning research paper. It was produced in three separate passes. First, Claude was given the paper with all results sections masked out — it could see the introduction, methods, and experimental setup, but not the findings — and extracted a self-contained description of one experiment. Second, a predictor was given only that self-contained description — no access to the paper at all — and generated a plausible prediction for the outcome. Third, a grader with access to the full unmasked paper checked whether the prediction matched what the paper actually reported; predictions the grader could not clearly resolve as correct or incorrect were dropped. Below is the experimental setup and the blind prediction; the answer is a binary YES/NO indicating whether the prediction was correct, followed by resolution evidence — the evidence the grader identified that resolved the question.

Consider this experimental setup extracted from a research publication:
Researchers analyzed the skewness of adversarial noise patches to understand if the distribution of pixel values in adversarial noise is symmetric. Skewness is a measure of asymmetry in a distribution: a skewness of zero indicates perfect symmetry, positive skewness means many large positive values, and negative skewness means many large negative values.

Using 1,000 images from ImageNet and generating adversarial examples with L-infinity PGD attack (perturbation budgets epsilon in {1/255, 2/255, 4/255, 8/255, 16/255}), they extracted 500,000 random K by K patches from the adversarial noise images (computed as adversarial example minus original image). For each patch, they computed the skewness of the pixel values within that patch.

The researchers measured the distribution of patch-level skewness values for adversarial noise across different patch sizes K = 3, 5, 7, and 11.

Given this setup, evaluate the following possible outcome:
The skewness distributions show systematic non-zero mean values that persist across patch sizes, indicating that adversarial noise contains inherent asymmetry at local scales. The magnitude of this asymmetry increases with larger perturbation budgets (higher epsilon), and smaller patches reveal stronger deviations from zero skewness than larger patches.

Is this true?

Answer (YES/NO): NO